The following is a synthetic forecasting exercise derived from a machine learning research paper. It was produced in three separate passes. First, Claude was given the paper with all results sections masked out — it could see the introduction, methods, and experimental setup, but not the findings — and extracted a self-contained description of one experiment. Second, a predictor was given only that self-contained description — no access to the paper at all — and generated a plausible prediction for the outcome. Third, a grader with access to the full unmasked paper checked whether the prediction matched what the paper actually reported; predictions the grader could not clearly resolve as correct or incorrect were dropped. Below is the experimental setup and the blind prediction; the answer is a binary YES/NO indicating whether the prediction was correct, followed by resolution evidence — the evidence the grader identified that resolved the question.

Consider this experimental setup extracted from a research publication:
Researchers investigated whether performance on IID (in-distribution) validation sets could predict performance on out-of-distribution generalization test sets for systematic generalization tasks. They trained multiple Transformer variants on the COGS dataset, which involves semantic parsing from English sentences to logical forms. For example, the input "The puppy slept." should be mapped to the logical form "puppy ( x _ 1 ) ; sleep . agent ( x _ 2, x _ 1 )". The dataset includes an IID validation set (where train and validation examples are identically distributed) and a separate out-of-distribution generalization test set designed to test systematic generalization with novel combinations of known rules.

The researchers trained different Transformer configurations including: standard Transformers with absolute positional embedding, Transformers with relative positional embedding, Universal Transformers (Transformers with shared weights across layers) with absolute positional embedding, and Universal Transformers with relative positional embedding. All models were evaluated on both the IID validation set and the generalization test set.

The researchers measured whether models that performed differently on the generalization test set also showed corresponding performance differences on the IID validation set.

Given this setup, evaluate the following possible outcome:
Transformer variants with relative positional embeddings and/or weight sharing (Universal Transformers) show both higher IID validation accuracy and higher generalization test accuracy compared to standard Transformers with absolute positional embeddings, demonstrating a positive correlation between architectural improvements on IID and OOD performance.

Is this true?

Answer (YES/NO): NO